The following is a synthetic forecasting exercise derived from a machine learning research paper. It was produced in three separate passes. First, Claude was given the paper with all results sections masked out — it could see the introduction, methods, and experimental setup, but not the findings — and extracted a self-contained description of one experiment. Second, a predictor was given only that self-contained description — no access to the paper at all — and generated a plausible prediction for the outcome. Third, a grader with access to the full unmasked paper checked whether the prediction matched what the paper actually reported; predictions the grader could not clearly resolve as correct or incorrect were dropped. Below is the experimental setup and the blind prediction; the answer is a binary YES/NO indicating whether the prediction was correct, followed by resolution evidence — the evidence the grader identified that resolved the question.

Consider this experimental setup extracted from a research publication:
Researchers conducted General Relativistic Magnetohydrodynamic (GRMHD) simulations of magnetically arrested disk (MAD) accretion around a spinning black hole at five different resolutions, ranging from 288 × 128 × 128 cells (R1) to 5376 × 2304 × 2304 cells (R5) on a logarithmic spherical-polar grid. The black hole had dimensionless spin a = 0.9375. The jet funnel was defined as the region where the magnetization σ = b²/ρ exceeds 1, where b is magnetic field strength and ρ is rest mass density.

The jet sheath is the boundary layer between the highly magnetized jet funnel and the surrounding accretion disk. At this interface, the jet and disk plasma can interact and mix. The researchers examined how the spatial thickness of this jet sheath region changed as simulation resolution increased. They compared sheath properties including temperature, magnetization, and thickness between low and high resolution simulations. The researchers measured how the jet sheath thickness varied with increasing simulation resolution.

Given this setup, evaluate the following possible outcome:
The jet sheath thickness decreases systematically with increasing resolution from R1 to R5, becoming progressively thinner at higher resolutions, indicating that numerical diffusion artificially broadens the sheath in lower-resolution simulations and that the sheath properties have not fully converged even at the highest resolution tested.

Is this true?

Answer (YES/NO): NO